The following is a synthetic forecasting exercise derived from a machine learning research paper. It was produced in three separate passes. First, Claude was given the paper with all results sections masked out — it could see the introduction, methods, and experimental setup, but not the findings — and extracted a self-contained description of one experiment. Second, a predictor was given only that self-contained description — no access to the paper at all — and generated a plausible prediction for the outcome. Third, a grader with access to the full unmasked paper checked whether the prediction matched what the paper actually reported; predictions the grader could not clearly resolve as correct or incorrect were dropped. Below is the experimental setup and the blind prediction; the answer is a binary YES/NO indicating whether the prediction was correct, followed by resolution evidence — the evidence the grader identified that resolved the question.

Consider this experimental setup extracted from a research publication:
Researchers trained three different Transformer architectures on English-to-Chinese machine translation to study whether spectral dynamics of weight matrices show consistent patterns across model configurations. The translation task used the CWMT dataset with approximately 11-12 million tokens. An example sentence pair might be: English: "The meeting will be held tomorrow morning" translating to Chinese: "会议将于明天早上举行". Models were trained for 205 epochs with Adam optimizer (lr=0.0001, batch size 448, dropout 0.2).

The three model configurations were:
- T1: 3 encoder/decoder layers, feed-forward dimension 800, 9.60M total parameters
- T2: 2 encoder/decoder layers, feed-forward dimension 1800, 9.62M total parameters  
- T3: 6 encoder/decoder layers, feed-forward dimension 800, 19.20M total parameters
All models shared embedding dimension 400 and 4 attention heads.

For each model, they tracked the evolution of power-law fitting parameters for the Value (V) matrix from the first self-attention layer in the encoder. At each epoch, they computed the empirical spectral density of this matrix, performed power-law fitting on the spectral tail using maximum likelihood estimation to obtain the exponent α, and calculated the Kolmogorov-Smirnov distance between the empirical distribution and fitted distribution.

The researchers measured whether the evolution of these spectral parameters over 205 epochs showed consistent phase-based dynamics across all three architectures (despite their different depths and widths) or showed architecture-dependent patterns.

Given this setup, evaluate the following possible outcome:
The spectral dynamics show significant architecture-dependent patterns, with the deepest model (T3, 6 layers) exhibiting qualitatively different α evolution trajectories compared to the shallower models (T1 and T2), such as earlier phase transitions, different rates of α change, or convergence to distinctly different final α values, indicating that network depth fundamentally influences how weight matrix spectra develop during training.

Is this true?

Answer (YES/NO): NO